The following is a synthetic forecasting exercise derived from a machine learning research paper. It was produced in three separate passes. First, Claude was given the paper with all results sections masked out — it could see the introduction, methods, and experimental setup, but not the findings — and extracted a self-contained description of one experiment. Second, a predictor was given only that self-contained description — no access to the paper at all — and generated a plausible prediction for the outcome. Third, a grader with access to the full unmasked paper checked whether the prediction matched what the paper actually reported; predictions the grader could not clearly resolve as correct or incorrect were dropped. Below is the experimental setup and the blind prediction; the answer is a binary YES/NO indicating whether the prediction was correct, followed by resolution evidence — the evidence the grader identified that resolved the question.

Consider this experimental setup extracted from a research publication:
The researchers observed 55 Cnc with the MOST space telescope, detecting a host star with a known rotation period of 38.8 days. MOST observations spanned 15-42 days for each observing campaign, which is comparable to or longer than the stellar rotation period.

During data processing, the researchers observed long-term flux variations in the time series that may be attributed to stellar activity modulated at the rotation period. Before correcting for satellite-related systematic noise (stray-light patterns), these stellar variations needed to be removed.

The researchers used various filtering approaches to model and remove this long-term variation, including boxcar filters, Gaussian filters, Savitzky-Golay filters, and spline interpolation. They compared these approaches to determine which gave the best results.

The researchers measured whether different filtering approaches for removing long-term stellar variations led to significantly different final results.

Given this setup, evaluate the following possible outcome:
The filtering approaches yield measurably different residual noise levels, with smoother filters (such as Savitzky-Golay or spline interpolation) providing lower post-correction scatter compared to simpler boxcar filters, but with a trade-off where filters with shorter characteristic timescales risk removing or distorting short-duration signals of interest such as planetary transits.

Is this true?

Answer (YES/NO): NO